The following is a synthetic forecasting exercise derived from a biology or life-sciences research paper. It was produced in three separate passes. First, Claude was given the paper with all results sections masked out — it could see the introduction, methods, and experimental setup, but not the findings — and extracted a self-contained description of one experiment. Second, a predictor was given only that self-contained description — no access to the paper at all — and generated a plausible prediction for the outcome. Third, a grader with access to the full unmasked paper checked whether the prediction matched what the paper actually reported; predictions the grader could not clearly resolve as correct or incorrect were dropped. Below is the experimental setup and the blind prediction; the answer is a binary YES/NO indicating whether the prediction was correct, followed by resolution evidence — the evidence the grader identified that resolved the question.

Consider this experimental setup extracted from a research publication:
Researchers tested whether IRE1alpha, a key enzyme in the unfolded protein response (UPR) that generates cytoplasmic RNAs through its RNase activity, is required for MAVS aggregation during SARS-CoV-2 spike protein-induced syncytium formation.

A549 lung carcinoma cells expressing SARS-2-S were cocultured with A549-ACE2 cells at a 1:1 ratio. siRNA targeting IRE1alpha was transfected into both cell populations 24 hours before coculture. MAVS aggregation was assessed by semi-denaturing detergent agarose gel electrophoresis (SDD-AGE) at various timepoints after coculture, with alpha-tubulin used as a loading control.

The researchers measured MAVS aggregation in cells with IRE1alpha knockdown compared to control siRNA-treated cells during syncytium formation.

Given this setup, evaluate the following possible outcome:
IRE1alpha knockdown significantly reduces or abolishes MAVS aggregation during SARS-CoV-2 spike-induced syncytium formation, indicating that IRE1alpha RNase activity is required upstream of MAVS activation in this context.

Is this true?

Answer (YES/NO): YES